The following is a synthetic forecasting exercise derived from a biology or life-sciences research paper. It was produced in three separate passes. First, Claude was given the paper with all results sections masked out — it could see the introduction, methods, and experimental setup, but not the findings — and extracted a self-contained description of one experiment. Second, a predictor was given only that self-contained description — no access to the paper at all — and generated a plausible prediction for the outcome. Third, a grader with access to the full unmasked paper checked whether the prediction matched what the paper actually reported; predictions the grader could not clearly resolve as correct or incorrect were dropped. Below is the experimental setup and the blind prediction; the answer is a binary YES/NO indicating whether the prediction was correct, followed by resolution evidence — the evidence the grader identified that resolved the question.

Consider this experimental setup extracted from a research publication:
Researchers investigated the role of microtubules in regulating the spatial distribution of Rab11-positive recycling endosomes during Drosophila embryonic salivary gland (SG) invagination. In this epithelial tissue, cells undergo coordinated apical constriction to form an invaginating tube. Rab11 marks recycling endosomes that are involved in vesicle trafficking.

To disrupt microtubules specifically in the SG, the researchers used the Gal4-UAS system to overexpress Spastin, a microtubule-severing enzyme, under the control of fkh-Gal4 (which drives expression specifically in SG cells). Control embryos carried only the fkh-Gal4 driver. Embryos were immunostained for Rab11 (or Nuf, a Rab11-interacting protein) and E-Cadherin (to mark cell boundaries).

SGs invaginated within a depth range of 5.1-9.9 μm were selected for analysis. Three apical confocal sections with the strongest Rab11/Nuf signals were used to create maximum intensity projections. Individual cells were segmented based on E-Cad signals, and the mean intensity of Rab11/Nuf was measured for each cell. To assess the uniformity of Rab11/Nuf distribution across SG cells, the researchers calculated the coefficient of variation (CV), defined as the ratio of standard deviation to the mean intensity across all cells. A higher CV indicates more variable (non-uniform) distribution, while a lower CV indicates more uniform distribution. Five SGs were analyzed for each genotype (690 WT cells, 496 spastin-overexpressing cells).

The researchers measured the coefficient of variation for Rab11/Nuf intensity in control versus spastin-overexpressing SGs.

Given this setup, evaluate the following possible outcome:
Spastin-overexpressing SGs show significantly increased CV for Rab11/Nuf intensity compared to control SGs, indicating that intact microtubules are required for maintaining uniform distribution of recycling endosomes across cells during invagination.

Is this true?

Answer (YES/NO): NO